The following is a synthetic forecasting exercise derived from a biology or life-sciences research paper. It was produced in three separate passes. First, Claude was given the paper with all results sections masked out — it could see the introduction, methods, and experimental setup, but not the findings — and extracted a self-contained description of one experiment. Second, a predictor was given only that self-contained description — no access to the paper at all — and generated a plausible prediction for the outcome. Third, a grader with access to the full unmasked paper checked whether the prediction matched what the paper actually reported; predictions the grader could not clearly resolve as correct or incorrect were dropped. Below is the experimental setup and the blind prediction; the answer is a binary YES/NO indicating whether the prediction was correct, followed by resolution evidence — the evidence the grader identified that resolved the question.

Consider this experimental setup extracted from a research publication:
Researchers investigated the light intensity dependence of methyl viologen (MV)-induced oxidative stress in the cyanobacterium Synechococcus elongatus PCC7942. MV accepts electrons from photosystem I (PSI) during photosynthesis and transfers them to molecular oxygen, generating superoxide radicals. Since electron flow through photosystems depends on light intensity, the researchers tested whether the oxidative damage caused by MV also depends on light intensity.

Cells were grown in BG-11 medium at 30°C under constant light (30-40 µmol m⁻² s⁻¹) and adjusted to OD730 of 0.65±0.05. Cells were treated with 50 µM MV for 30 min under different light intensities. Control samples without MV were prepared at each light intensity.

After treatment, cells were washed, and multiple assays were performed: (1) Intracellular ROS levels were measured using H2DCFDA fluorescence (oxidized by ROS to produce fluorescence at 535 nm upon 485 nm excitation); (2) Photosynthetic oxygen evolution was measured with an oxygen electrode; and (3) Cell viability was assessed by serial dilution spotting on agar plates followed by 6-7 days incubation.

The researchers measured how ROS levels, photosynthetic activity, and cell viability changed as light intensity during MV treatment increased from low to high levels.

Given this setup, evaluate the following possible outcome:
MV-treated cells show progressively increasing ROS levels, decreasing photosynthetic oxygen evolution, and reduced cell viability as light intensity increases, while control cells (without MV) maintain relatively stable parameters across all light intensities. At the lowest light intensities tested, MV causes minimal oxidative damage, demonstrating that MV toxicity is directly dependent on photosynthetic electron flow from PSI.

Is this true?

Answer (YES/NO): YES